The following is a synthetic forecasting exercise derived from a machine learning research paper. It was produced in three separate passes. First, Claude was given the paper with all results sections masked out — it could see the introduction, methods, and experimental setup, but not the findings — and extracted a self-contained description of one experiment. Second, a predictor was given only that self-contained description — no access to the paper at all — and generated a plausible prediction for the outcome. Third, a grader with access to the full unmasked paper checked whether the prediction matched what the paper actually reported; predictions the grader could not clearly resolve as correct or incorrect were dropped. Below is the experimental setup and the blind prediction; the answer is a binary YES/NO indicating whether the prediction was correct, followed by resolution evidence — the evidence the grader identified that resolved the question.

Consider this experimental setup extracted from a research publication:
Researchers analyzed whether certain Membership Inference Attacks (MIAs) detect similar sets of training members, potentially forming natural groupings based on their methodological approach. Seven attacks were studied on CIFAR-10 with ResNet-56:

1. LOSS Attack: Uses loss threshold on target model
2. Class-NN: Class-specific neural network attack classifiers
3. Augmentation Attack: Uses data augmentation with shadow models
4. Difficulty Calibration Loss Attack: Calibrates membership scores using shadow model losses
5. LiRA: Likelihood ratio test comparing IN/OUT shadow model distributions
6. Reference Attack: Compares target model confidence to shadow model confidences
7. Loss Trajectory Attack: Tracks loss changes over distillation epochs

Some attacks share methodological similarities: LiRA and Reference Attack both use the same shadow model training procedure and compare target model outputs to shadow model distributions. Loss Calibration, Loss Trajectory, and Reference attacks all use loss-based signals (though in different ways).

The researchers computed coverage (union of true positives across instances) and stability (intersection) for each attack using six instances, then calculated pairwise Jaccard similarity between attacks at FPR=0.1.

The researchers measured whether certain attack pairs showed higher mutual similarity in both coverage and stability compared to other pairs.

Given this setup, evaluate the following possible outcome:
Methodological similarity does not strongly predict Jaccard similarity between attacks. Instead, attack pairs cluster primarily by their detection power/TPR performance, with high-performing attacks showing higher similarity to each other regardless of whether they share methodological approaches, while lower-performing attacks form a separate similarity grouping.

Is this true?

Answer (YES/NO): NO